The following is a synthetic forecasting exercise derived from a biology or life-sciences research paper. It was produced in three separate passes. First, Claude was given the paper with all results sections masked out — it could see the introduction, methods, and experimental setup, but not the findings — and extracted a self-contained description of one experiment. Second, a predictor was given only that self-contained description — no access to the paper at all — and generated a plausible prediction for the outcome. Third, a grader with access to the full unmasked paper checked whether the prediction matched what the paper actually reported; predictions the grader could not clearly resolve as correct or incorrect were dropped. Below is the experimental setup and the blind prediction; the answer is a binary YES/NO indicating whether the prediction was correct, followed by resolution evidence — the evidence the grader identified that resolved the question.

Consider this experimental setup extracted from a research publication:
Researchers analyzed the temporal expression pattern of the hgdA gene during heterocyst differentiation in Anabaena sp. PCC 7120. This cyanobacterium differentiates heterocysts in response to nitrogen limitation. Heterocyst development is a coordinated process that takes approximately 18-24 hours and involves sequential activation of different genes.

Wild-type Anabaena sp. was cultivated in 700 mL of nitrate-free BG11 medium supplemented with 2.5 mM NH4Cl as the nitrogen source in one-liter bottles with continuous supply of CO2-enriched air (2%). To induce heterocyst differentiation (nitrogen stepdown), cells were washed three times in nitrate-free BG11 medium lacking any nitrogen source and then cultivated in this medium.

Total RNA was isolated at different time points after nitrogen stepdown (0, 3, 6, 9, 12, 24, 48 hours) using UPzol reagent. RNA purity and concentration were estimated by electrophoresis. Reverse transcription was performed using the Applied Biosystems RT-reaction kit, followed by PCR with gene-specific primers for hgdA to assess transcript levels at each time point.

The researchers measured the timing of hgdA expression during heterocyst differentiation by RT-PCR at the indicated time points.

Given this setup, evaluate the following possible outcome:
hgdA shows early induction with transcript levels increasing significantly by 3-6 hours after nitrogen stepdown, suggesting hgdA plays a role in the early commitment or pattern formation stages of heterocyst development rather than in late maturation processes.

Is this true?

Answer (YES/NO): NO